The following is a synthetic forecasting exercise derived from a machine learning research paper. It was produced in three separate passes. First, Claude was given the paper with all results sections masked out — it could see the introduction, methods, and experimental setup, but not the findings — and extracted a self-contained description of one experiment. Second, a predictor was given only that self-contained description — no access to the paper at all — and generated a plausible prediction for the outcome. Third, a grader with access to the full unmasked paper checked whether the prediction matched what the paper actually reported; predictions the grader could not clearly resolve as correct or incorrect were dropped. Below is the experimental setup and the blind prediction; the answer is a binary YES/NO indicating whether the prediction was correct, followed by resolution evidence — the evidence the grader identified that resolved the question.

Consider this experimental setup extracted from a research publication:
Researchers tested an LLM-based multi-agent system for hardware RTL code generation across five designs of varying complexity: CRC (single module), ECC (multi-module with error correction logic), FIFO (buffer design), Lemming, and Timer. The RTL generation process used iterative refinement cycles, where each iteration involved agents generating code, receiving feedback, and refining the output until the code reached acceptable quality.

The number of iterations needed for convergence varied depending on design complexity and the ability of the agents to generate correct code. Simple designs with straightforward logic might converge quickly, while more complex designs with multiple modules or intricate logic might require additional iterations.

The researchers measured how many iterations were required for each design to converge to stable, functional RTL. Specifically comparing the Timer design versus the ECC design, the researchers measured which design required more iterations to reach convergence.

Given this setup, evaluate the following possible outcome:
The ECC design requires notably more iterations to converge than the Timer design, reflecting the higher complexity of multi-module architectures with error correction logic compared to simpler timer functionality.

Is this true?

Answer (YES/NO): YES